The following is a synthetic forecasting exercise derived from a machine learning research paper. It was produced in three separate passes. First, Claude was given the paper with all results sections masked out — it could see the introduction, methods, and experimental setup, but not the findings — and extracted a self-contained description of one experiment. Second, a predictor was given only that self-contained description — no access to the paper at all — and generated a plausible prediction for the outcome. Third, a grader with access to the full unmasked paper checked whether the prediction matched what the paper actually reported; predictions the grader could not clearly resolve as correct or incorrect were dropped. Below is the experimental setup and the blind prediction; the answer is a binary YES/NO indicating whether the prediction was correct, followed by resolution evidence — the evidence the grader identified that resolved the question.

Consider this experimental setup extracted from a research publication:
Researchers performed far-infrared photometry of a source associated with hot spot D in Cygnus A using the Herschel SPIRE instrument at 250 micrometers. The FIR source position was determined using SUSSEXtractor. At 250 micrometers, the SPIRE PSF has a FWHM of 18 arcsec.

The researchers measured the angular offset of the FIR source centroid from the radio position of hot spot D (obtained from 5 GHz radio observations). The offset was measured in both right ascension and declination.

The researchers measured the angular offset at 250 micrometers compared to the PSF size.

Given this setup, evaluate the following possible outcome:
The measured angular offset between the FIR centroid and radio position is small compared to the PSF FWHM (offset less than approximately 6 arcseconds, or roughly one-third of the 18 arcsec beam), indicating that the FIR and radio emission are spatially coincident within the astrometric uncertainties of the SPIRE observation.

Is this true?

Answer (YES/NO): YES